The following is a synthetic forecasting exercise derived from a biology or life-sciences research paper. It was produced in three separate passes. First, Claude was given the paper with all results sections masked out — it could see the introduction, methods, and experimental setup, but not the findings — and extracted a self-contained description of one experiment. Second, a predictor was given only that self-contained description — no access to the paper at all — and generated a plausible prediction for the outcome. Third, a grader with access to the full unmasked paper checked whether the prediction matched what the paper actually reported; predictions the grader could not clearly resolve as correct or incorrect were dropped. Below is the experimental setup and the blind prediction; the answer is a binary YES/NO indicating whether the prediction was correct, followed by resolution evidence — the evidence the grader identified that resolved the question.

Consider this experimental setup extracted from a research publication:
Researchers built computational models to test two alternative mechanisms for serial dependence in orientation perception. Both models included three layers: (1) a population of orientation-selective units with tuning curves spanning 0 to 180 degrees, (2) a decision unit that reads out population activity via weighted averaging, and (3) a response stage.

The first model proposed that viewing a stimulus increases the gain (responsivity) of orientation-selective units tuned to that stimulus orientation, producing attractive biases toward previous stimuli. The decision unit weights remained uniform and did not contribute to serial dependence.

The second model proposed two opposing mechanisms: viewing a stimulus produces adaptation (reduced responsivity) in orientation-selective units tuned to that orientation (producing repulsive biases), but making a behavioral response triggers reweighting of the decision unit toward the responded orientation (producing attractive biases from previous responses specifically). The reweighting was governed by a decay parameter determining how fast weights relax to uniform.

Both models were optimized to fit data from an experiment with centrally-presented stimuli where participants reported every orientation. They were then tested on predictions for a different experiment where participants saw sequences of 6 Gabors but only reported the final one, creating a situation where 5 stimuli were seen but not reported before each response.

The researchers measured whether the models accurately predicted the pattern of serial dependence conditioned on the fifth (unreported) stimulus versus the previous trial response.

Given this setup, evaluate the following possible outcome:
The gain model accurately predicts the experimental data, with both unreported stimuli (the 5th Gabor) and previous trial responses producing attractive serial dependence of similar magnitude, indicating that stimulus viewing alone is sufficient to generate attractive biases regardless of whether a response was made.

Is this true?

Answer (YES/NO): NO